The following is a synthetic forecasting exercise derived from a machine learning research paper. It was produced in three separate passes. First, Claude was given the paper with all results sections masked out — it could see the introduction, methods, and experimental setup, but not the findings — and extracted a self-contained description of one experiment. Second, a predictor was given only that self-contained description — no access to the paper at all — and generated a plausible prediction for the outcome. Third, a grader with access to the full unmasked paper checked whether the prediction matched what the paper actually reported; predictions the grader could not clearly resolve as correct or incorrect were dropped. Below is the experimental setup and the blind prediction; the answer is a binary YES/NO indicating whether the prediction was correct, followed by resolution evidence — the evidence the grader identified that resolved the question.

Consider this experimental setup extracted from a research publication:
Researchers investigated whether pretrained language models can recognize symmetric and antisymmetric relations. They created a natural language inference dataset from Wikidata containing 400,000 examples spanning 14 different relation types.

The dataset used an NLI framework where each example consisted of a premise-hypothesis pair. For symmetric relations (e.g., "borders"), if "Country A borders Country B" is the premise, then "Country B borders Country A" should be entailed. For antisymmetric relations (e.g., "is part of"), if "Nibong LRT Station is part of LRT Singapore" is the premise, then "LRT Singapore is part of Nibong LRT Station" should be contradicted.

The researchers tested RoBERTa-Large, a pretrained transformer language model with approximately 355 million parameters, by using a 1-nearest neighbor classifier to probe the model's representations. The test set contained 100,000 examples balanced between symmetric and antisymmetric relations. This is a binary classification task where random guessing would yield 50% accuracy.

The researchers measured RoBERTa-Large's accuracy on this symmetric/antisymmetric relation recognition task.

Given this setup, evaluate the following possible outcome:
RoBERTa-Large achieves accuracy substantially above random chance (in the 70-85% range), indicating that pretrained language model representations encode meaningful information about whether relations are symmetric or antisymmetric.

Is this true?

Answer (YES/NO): NO